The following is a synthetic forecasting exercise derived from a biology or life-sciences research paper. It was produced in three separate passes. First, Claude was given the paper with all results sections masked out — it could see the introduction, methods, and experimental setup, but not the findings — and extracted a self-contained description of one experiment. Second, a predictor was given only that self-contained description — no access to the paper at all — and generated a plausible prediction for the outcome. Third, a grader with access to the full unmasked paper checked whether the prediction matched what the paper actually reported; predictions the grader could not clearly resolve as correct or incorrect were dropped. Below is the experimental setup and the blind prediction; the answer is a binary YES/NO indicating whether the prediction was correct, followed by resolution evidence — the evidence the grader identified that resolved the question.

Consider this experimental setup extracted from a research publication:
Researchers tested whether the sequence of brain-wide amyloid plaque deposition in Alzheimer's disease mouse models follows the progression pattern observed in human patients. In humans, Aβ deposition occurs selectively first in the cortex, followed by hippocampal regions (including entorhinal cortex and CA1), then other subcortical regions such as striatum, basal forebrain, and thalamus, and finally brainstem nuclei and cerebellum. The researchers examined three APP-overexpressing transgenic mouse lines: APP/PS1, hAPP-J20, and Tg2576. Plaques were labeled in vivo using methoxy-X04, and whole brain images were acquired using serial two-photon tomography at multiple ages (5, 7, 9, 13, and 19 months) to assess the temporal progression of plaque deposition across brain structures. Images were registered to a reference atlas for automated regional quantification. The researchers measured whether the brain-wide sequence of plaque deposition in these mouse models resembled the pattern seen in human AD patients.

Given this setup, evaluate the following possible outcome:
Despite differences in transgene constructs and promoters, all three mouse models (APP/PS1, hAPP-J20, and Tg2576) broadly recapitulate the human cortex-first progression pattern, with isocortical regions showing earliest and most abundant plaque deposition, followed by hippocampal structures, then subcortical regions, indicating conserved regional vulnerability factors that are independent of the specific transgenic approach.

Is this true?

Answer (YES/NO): NO